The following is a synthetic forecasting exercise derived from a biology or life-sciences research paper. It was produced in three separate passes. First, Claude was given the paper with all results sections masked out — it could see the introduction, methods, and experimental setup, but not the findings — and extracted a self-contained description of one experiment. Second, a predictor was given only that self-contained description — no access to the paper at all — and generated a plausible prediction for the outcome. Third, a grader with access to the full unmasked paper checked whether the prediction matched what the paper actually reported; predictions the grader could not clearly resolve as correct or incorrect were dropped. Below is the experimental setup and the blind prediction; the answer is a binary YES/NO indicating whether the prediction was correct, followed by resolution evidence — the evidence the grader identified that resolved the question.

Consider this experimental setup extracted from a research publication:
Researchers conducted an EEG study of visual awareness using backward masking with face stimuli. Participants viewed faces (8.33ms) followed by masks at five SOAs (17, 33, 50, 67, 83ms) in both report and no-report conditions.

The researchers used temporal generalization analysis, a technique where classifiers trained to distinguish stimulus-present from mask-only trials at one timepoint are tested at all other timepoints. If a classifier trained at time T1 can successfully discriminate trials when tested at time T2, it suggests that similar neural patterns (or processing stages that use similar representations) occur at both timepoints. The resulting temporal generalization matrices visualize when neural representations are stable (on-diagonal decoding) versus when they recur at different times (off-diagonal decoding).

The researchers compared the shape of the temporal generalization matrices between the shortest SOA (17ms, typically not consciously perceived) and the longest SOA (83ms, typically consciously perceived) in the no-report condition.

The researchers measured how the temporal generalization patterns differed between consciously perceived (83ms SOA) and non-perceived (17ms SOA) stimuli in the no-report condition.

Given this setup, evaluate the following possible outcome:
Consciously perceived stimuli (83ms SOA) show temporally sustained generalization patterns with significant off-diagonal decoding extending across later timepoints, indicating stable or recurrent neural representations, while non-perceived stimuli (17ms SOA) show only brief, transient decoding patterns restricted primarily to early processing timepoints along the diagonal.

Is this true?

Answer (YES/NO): NO